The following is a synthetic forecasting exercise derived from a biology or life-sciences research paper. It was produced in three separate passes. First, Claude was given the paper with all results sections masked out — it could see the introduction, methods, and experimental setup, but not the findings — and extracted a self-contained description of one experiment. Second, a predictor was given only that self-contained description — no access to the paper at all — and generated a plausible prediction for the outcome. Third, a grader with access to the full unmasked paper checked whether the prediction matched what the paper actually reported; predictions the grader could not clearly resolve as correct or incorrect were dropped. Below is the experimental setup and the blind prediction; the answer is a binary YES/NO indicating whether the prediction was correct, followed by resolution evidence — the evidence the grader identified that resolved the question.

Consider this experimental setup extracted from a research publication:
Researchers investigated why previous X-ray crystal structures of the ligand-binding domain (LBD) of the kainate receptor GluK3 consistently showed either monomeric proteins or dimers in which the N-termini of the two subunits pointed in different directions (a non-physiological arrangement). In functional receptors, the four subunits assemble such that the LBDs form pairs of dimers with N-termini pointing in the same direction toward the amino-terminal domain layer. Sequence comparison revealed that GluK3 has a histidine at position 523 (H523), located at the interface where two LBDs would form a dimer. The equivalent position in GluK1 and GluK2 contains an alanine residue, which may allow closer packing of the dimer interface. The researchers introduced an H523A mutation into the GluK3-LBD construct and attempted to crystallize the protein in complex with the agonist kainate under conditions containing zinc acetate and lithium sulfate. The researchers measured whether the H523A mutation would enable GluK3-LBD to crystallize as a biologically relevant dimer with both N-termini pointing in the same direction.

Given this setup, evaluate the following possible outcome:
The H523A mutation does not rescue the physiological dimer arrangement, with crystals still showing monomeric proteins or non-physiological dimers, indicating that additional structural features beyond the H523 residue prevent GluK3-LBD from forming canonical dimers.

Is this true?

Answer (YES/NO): NO